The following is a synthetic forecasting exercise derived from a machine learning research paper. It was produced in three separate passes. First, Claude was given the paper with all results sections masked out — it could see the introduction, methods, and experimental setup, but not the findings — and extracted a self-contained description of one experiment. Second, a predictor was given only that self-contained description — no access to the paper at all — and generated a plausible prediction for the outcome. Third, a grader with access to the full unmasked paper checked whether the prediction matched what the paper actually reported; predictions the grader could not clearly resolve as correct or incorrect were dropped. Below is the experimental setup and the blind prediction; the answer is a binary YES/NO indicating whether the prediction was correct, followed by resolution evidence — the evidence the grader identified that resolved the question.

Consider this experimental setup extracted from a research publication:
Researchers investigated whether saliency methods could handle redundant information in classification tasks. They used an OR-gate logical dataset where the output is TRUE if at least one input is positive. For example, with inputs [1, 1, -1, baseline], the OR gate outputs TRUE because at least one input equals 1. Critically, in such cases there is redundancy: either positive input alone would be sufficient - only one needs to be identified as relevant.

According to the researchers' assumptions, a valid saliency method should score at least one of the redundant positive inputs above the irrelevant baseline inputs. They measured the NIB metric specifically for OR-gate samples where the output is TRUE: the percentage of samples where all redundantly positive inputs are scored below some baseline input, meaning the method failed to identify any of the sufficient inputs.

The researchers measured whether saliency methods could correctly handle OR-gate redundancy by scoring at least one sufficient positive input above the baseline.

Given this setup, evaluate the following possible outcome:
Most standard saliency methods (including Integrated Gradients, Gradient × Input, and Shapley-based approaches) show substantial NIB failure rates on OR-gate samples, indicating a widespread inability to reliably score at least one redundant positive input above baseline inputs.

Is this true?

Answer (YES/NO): NO